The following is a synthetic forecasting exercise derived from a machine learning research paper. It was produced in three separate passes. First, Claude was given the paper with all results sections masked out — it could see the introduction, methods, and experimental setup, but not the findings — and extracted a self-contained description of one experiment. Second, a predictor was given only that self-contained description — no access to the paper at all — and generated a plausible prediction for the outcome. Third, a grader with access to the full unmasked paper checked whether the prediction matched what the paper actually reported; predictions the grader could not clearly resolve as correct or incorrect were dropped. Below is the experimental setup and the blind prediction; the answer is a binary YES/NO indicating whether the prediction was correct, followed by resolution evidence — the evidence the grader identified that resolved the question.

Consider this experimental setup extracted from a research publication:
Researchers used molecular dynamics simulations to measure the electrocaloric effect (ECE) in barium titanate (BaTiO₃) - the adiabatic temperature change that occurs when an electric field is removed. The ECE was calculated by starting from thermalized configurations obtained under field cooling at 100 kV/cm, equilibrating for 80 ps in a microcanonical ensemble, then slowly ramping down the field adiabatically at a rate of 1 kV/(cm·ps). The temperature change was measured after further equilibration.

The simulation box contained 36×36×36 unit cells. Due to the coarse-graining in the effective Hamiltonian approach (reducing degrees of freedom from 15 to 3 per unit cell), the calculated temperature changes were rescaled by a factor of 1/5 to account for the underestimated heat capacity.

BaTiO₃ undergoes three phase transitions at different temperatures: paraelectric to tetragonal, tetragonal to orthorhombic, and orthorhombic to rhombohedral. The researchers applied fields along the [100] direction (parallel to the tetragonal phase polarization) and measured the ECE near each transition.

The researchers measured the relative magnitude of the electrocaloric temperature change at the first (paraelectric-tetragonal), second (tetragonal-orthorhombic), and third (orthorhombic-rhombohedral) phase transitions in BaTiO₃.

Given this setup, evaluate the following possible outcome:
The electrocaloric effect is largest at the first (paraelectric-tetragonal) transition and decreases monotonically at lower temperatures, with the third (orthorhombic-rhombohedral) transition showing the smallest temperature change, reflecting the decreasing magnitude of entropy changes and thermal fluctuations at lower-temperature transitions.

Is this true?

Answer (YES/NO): YES